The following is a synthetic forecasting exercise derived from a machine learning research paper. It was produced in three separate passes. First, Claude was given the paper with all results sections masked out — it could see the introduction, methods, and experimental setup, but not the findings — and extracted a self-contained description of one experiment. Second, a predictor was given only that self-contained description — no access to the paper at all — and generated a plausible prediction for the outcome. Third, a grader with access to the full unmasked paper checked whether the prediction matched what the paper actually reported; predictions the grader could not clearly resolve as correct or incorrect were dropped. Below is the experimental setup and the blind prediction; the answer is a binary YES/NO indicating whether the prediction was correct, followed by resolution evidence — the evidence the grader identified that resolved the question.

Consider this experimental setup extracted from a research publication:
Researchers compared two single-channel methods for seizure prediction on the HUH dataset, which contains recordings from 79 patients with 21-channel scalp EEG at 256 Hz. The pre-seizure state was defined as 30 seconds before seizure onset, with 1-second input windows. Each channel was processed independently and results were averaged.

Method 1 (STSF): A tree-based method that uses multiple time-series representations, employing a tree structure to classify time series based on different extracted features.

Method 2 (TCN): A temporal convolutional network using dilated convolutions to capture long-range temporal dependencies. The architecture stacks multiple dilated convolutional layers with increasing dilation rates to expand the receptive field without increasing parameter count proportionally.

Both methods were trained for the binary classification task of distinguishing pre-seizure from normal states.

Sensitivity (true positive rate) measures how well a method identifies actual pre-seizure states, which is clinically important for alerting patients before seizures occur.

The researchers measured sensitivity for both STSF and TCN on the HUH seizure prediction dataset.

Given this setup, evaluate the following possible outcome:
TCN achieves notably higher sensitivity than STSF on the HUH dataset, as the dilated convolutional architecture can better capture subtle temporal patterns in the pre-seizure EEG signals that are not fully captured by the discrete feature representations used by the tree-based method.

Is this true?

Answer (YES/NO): NO